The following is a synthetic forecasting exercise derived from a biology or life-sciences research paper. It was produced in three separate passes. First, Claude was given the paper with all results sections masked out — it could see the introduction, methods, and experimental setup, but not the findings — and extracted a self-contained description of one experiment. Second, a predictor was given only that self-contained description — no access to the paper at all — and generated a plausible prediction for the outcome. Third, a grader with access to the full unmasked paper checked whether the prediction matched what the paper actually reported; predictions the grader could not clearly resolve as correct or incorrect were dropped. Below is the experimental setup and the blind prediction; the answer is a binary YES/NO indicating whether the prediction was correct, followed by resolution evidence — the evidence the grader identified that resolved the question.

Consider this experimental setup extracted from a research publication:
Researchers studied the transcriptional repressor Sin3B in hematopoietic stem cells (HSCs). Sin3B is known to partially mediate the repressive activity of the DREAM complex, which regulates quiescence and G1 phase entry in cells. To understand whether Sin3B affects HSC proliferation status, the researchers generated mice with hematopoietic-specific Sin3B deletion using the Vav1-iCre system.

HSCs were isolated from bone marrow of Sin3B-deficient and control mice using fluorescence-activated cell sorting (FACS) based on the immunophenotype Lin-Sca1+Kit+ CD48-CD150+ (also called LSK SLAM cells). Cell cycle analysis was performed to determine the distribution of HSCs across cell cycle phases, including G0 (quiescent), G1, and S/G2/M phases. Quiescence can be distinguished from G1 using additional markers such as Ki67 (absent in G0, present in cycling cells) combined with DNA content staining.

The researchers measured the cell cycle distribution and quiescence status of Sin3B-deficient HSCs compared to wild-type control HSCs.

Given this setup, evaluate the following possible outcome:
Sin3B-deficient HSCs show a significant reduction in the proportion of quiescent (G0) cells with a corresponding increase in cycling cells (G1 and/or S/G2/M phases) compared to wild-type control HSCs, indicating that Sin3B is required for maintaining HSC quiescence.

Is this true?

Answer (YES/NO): YES